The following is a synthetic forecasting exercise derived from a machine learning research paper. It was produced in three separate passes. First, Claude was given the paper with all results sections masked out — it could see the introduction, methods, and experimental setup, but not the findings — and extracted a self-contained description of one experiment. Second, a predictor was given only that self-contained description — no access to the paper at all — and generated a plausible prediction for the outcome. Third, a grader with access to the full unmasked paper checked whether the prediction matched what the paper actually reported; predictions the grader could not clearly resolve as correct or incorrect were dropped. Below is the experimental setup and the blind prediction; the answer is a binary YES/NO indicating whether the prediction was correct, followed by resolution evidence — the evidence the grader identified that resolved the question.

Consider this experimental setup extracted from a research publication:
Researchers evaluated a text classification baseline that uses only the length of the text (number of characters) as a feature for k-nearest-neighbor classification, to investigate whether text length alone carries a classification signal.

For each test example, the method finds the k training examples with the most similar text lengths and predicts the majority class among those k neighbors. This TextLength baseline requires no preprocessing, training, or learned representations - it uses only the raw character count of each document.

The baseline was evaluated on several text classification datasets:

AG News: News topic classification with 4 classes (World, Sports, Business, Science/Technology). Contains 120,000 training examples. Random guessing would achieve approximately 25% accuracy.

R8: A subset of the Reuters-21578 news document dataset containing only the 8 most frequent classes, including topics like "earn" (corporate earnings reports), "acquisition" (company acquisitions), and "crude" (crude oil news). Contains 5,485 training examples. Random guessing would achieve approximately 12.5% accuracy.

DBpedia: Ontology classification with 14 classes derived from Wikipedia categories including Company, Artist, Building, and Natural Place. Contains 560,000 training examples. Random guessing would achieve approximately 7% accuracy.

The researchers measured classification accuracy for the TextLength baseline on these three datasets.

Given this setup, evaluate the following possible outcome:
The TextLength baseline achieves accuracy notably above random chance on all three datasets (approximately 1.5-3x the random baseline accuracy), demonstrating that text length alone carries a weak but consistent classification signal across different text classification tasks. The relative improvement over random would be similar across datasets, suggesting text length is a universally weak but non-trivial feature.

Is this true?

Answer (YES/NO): NO